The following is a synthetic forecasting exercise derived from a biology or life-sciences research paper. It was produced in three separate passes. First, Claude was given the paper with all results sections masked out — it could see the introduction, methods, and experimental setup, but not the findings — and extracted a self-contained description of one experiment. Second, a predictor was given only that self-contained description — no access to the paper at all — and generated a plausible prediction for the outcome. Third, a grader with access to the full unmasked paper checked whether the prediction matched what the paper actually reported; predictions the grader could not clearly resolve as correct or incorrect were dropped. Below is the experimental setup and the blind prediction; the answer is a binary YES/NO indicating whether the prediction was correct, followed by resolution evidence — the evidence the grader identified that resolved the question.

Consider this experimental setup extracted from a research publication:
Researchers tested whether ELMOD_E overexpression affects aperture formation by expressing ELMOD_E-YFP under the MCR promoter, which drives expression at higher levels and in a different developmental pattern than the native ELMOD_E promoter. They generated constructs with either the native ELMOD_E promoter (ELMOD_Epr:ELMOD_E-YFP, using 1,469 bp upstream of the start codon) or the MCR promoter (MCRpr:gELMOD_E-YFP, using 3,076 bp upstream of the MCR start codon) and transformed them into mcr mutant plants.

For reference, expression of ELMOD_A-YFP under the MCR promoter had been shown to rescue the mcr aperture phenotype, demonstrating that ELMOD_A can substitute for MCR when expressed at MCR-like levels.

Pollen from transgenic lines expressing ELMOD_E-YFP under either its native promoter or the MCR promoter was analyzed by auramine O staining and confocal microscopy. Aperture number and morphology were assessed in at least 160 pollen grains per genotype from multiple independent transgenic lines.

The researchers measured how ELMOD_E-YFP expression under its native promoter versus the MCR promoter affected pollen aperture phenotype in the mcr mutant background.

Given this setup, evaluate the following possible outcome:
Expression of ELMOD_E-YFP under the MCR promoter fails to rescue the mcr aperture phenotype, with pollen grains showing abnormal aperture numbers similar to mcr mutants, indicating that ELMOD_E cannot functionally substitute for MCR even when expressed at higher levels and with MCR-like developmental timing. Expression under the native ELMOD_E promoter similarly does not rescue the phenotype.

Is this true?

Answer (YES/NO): NO